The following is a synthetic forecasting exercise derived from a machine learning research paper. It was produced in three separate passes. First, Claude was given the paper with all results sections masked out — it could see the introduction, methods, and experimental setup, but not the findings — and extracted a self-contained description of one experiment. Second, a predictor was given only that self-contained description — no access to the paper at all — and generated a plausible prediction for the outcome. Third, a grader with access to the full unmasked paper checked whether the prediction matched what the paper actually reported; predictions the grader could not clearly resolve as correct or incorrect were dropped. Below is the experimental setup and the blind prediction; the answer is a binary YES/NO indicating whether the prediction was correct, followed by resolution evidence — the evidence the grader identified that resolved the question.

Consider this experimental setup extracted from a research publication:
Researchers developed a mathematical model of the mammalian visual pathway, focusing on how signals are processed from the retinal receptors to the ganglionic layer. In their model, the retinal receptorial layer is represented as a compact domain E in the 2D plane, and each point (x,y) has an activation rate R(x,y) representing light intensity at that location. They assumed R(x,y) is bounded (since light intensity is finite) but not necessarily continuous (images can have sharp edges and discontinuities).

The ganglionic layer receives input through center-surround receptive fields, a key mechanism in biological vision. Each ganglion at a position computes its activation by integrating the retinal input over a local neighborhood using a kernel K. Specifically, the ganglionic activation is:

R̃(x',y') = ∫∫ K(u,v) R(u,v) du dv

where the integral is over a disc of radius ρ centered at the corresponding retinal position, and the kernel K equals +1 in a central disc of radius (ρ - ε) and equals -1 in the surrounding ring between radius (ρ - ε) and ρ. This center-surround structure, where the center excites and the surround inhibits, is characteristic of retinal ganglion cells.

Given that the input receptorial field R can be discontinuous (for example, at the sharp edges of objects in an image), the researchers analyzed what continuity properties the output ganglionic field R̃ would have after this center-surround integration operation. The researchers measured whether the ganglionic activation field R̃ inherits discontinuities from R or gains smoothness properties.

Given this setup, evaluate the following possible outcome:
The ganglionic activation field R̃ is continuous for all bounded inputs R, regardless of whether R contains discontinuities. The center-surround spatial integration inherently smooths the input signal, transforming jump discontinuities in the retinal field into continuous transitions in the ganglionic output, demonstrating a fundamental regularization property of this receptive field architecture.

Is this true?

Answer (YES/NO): YES